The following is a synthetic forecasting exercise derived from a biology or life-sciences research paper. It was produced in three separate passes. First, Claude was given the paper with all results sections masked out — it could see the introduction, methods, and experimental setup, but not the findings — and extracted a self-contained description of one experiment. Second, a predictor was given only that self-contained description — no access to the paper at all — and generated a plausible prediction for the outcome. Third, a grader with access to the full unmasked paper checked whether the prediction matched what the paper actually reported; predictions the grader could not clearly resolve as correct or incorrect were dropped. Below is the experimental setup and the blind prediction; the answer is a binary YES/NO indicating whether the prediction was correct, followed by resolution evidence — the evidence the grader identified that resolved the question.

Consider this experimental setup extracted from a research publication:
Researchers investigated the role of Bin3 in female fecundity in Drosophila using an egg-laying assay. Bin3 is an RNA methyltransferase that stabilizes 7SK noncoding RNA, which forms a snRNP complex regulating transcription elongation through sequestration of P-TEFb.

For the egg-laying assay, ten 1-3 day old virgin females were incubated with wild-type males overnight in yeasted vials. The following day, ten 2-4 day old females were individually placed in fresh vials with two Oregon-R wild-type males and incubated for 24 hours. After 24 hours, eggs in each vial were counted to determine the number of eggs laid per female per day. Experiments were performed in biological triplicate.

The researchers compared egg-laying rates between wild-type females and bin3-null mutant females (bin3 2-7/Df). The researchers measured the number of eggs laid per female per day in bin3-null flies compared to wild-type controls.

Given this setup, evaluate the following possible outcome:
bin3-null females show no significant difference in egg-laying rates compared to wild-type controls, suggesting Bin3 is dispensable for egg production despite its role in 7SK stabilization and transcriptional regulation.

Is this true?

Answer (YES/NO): NO